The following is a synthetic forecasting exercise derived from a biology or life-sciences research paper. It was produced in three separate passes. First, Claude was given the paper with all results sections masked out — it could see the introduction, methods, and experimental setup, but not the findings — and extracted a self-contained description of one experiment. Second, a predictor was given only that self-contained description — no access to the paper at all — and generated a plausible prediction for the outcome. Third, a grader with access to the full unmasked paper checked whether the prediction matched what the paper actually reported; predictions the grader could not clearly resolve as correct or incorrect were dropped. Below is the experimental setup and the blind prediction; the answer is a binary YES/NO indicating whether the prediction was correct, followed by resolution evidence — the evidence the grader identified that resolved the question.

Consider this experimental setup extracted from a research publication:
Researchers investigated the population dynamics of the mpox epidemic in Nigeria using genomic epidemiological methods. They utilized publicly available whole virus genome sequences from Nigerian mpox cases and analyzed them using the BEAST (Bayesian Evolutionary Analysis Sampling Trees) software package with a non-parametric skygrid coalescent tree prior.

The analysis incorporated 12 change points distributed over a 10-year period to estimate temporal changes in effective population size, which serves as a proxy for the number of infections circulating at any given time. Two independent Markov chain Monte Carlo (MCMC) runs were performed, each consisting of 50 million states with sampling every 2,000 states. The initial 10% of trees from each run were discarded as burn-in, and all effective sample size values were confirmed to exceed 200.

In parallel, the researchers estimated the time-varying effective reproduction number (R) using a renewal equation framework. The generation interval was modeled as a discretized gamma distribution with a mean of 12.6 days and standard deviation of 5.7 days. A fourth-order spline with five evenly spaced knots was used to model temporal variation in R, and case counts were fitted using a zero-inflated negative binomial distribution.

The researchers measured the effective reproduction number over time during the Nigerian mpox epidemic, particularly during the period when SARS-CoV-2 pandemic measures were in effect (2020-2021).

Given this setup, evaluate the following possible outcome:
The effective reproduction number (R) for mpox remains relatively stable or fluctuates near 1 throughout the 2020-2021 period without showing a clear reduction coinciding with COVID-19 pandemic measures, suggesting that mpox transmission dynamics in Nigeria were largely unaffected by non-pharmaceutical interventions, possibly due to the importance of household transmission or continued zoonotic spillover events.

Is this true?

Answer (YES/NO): YES